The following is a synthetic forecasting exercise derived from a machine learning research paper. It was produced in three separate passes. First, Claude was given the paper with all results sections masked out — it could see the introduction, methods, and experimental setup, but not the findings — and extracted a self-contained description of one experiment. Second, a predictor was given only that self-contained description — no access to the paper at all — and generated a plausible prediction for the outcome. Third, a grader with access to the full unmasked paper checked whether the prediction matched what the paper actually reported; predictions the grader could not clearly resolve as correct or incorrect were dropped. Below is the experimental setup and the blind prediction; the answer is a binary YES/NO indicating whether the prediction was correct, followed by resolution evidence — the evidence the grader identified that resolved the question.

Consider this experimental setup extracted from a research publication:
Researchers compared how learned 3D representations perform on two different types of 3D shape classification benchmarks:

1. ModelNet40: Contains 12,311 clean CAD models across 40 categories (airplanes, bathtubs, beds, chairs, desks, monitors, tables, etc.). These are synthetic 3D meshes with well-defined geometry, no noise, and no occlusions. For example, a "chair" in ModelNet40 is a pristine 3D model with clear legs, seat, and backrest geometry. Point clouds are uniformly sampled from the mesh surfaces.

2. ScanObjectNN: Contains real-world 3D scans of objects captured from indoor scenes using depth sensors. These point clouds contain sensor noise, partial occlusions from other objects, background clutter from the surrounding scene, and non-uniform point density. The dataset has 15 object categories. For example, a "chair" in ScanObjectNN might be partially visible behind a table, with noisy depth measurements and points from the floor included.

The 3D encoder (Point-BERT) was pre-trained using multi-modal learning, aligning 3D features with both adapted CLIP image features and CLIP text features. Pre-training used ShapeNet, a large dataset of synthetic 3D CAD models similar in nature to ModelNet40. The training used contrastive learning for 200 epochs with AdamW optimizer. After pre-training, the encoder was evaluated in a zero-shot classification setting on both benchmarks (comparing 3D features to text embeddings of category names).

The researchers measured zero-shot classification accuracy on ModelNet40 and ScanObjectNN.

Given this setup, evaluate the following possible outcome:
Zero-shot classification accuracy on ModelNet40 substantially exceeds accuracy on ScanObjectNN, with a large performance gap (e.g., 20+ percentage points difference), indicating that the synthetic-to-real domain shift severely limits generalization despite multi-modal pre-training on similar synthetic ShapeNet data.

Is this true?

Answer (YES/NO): NO